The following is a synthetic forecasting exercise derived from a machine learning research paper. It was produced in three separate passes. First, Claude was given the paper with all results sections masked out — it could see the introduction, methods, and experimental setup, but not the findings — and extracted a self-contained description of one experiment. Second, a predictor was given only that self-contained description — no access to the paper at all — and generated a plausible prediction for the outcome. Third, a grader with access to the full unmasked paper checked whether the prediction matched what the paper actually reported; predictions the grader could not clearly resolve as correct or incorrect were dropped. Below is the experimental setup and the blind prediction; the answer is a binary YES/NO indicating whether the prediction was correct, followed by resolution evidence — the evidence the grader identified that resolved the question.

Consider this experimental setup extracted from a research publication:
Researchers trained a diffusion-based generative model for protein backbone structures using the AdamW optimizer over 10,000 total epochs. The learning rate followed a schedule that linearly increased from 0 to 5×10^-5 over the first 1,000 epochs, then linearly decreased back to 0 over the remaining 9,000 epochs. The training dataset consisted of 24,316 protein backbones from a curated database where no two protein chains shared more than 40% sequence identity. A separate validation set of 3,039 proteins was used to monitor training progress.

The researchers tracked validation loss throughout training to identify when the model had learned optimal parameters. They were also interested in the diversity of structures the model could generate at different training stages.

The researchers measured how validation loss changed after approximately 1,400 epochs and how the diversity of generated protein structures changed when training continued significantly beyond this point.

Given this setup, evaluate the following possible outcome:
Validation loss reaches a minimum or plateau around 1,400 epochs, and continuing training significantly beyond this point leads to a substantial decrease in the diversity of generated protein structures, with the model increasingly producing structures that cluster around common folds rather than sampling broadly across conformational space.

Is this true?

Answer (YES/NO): NO